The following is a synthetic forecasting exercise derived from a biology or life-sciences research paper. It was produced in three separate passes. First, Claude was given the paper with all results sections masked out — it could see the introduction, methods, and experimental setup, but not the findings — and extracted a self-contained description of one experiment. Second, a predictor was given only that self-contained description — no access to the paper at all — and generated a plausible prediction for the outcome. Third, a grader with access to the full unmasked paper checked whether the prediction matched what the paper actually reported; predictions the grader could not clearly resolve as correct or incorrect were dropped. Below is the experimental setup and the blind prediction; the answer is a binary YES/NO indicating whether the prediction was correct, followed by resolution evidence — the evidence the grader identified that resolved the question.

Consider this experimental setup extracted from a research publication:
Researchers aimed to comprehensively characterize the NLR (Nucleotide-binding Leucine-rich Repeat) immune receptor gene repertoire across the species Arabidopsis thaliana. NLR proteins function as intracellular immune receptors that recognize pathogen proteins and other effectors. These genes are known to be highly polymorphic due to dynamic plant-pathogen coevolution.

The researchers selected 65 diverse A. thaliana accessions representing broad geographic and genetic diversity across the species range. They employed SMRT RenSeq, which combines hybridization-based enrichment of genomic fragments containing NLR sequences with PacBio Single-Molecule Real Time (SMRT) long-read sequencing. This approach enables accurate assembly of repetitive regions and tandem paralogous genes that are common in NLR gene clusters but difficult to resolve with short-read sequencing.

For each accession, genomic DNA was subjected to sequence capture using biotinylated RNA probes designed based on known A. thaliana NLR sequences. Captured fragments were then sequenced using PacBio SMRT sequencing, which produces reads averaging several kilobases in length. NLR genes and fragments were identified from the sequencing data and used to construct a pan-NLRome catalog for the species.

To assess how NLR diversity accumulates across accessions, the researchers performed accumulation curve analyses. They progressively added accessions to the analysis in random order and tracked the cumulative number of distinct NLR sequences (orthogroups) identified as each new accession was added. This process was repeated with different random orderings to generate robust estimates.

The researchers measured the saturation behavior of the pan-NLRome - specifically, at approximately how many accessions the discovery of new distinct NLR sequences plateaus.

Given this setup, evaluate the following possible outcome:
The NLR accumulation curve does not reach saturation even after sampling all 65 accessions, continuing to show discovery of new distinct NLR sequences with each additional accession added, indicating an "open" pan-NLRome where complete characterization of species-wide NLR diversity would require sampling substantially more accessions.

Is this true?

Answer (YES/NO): NO